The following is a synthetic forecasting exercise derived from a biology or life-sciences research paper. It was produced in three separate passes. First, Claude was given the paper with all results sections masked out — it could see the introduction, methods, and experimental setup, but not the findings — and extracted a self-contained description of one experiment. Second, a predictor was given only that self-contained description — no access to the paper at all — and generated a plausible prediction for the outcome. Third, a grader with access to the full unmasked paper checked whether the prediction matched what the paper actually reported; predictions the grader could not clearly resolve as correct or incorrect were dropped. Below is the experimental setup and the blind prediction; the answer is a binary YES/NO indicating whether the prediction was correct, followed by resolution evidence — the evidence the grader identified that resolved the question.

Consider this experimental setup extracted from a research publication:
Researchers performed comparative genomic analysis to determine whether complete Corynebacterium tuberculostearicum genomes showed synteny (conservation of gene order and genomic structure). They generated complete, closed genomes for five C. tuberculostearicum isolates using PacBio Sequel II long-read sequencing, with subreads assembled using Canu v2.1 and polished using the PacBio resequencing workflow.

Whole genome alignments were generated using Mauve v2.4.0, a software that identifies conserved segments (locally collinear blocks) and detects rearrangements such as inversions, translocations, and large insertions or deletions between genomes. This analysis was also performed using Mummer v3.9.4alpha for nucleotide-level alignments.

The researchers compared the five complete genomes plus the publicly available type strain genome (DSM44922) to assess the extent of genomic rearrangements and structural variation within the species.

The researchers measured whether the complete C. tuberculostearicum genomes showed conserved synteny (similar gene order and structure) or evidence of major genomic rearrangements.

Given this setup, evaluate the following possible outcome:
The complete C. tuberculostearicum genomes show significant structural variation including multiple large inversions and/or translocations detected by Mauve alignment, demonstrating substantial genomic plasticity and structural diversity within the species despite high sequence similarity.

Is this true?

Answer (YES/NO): NO